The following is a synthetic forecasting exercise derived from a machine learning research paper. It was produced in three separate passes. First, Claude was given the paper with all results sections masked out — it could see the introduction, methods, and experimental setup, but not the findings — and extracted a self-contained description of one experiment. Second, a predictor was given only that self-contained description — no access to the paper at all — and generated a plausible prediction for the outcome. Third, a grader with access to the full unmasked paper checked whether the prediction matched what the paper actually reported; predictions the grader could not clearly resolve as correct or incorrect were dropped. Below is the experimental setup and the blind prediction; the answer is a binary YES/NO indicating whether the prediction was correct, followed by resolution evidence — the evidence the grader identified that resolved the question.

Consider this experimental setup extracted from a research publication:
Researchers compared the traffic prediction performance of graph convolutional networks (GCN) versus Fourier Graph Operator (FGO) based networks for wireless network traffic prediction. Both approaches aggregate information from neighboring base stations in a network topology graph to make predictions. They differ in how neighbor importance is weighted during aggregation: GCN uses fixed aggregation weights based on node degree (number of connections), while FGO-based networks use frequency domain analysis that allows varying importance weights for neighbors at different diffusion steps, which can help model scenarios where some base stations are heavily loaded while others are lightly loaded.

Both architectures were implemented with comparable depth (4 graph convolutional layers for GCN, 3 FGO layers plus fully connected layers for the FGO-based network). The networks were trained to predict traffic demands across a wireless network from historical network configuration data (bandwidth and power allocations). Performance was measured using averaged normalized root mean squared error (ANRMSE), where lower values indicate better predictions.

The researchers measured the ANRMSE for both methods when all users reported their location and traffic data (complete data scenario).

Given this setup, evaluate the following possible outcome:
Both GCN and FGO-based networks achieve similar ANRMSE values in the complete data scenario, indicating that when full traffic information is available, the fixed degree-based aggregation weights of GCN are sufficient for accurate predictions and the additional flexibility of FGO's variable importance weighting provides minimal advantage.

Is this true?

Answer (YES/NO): NO